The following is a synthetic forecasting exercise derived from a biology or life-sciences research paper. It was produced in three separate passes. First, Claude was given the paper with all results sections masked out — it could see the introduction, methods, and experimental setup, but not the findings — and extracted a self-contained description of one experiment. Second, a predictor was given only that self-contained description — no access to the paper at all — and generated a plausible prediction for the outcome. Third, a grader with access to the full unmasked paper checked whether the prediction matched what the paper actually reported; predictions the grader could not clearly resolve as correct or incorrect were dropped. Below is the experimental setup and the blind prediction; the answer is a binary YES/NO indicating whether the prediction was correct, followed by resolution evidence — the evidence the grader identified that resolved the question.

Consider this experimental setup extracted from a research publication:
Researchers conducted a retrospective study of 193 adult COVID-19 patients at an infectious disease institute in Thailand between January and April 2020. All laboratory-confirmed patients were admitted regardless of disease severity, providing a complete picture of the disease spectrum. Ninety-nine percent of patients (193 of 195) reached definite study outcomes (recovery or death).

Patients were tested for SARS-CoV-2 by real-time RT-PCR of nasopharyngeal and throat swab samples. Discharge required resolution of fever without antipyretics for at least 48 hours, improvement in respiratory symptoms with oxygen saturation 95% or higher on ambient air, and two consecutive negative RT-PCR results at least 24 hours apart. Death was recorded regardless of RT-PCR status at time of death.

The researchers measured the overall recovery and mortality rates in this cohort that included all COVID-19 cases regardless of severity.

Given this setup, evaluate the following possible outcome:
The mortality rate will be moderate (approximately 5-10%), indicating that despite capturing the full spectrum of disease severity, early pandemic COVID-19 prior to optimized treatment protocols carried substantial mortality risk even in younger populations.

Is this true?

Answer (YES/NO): NO